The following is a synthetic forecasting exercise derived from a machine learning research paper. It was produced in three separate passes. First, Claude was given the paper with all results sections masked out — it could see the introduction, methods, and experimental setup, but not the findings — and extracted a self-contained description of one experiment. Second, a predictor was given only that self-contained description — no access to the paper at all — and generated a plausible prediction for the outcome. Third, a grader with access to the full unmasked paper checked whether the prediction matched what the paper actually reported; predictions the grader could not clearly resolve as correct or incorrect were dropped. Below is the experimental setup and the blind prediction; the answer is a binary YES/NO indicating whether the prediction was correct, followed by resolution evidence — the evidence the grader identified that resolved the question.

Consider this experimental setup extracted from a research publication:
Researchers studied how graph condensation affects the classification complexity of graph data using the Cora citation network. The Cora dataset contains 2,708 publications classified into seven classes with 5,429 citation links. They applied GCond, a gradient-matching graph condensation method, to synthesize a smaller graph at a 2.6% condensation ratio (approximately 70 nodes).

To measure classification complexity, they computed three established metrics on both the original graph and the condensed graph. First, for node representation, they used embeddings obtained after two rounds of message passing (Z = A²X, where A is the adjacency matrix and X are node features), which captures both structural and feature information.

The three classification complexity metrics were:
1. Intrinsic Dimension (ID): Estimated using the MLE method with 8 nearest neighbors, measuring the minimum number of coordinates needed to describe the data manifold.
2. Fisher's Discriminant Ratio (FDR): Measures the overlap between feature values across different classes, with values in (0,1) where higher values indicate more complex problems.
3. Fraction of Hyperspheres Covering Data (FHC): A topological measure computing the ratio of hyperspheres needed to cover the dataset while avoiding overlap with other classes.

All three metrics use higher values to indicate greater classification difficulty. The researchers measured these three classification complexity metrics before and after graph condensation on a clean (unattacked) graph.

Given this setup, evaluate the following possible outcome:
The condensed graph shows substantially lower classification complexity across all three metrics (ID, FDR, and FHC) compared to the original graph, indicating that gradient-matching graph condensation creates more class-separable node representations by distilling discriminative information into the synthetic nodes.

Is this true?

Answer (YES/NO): YES